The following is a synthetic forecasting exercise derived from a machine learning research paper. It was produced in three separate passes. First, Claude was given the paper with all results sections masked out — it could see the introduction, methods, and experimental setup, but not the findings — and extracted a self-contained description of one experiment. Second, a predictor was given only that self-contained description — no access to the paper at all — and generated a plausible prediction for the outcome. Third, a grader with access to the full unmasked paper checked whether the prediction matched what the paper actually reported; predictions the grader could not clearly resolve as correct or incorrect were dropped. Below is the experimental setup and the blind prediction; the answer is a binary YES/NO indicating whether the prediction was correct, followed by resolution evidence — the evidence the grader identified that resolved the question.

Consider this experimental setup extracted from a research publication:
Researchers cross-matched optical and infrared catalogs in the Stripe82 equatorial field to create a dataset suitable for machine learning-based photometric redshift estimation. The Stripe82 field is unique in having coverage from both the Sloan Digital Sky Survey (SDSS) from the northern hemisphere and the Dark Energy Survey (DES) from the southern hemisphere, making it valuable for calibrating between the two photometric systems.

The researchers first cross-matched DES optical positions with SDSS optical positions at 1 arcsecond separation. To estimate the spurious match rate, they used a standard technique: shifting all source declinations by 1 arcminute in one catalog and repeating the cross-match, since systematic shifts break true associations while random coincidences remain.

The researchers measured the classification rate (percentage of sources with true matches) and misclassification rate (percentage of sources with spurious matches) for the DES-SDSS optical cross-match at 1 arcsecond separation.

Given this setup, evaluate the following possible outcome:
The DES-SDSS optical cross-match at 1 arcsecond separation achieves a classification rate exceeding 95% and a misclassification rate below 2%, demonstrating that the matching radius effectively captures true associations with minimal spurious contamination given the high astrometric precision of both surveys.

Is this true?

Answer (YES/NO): NO